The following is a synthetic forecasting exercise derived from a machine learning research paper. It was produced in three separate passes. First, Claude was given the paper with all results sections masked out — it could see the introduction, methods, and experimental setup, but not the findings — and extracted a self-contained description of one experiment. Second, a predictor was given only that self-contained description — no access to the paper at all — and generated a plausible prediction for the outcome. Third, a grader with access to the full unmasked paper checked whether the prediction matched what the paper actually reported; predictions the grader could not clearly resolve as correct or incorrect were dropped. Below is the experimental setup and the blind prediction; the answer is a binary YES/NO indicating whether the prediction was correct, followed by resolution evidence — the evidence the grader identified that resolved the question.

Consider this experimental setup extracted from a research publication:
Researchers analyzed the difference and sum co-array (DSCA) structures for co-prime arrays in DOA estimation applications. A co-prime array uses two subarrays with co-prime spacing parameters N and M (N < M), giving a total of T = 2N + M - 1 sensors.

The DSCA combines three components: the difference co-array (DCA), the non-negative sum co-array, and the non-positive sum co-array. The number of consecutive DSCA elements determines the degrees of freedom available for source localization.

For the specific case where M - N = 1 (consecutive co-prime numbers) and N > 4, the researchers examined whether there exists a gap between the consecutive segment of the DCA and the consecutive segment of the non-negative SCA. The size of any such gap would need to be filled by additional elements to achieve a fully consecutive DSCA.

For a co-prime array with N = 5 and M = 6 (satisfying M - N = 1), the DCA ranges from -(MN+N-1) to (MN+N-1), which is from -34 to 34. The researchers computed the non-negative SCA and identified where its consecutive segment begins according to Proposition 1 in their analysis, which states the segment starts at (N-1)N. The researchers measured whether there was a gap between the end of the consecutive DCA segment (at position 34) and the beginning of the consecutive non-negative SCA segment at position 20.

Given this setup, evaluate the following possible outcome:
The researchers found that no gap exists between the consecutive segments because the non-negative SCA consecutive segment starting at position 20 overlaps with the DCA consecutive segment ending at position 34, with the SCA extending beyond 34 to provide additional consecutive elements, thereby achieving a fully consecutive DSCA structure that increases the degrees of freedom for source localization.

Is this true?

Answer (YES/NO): NO